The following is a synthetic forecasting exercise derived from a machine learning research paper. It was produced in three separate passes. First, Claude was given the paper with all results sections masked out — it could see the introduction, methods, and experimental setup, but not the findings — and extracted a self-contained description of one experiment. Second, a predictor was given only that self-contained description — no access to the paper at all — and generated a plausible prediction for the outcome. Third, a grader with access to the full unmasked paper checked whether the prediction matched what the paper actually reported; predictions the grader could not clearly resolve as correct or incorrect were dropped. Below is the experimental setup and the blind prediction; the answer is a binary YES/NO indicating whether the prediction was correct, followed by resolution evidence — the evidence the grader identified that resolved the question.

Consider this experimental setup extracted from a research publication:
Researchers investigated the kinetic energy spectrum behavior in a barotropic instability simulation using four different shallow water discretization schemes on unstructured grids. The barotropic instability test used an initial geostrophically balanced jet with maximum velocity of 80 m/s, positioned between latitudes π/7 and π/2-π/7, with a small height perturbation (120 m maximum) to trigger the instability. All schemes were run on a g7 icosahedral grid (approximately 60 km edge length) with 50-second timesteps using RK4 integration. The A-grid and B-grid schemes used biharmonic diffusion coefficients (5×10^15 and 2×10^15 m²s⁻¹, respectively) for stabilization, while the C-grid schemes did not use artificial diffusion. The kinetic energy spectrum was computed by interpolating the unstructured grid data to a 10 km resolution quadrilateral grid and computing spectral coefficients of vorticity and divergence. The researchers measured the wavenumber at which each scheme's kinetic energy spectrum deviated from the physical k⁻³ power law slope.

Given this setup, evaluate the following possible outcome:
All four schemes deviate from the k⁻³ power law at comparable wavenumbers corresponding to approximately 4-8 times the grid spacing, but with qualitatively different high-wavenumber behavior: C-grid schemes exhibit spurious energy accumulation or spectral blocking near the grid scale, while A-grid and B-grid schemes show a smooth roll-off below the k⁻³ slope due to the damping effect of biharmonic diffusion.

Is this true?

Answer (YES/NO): NO